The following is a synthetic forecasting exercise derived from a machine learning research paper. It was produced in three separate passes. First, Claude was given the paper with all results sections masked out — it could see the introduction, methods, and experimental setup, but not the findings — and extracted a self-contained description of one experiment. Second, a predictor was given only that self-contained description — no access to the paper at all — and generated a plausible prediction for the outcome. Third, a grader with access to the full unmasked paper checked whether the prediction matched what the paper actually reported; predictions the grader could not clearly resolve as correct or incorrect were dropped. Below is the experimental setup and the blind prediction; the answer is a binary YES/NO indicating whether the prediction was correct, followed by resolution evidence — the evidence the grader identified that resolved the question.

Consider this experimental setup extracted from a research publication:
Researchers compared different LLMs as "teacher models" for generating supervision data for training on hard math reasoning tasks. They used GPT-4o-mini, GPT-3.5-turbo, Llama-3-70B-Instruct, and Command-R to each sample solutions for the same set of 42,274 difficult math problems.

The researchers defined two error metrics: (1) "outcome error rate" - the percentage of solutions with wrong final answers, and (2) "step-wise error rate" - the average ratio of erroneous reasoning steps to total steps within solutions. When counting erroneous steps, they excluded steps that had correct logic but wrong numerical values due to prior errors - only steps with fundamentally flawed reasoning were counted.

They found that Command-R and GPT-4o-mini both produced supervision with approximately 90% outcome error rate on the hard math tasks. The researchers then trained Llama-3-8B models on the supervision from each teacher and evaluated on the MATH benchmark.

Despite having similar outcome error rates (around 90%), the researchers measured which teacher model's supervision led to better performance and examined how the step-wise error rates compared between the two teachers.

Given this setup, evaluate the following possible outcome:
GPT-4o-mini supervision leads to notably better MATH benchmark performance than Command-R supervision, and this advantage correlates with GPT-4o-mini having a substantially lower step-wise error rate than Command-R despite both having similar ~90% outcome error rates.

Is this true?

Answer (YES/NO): YES